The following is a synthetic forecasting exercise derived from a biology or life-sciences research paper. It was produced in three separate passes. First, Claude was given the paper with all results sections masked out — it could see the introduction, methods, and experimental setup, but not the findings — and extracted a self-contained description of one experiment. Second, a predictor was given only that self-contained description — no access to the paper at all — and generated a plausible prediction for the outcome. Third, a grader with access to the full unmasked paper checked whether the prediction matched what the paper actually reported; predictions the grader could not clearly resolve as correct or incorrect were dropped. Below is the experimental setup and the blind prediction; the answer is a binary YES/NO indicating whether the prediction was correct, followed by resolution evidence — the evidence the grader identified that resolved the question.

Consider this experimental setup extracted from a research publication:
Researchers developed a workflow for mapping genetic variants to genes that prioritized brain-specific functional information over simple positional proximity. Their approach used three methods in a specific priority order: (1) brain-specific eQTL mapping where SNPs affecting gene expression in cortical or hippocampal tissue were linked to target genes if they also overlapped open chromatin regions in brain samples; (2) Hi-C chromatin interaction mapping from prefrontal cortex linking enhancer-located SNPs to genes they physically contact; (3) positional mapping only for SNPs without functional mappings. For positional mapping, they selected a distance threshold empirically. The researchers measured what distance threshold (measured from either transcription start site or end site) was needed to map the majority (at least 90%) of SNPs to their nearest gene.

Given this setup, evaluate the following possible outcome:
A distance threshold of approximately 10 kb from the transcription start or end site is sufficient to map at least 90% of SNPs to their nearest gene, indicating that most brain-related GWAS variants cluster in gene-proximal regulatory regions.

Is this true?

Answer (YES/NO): NO